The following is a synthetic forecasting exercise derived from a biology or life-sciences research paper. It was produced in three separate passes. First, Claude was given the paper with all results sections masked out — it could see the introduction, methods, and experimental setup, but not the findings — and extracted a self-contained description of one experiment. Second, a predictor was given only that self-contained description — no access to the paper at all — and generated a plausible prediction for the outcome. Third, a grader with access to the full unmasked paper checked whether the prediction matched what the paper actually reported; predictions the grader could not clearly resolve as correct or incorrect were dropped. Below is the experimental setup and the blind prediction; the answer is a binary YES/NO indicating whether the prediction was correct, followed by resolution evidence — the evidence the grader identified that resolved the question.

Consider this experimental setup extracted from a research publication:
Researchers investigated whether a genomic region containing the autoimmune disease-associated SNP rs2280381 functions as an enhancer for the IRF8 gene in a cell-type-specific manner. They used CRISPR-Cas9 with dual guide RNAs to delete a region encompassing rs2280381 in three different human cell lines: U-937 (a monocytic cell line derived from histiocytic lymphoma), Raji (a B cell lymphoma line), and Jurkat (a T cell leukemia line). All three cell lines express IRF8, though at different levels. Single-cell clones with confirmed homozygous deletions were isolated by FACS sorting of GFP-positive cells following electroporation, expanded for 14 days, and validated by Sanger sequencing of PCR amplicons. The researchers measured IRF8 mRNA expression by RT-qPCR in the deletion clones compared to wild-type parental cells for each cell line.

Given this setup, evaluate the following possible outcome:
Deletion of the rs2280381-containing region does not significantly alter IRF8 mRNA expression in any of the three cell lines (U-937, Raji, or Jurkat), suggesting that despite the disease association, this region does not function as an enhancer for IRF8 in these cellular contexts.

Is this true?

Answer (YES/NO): NO